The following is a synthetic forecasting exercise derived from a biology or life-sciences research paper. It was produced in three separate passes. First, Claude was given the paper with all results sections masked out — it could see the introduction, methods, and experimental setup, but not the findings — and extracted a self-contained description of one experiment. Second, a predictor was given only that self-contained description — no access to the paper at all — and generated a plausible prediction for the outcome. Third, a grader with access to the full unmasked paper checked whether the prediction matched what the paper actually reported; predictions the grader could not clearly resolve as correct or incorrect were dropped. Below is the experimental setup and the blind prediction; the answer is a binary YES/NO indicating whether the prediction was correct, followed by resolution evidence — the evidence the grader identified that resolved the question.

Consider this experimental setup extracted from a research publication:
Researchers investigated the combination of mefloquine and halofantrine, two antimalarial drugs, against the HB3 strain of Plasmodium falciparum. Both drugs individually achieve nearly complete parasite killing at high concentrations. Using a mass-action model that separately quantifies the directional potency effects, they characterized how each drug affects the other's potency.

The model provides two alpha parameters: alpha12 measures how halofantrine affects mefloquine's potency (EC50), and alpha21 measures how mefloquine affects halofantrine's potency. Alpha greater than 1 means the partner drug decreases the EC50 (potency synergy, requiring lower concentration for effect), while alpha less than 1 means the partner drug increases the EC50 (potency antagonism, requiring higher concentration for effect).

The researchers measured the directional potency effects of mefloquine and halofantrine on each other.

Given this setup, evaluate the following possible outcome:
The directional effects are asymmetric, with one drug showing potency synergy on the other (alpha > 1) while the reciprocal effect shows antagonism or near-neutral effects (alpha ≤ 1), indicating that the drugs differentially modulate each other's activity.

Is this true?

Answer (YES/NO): YES